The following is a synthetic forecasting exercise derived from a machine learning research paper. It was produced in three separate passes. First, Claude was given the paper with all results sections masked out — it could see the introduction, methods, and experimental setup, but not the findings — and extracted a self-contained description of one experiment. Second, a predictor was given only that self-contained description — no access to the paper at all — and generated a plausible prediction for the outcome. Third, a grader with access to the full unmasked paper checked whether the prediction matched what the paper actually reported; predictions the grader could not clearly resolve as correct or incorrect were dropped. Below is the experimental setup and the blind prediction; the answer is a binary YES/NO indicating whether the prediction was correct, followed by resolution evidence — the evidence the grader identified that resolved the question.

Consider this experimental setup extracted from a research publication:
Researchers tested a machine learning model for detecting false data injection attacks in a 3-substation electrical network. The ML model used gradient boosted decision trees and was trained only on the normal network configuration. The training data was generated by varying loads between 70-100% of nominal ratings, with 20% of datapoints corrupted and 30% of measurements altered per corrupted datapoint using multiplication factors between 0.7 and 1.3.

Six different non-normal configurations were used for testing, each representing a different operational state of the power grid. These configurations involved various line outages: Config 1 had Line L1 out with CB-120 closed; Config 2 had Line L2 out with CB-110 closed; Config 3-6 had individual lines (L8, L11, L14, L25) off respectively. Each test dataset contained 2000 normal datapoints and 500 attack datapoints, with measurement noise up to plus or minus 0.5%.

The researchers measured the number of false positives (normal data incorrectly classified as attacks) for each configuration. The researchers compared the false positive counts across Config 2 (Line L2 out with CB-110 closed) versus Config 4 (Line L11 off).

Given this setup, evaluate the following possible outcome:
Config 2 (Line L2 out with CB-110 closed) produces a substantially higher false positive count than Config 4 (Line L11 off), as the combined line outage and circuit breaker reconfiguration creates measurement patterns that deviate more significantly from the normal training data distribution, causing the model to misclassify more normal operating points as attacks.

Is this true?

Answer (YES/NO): YES